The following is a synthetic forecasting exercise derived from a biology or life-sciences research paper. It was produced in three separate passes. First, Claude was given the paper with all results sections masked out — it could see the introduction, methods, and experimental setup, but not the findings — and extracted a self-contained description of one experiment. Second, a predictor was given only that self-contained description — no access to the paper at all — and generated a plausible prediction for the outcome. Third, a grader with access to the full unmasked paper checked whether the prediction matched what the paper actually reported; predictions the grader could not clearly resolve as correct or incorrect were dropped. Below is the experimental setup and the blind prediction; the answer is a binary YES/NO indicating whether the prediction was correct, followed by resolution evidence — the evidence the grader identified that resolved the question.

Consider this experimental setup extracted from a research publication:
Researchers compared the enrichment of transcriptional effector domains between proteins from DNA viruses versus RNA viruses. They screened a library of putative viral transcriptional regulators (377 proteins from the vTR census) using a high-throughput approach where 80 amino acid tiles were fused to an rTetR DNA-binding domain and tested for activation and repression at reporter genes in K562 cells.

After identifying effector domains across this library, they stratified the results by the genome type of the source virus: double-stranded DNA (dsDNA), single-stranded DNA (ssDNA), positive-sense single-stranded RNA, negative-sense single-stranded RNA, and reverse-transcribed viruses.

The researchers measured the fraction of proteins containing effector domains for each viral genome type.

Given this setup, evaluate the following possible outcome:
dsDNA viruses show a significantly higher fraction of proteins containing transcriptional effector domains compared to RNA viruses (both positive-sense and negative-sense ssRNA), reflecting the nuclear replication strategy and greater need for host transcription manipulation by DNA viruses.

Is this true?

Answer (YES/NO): YES